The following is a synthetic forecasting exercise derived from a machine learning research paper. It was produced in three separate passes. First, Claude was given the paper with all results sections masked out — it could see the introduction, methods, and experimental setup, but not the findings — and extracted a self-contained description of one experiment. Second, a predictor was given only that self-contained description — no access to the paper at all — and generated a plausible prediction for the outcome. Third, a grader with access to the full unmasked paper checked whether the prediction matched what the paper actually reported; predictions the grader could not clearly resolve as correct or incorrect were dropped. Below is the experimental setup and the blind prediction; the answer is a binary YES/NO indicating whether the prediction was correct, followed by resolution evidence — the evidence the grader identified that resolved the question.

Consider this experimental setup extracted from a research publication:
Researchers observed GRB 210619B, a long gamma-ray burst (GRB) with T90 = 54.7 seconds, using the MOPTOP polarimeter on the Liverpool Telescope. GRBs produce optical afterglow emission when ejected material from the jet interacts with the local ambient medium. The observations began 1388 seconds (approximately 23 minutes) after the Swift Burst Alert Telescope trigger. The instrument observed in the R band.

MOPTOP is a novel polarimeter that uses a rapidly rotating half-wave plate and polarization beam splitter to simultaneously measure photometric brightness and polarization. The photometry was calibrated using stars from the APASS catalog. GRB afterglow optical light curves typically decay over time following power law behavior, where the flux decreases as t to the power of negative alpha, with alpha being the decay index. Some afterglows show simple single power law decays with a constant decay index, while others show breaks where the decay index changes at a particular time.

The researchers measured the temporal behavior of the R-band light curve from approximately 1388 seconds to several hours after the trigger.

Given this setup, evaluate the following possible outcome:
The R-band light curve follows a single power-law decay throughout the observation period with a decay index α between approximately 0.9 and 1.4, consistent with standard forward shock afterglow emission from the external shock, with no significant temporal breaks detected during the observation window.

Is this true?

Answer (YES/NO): NO